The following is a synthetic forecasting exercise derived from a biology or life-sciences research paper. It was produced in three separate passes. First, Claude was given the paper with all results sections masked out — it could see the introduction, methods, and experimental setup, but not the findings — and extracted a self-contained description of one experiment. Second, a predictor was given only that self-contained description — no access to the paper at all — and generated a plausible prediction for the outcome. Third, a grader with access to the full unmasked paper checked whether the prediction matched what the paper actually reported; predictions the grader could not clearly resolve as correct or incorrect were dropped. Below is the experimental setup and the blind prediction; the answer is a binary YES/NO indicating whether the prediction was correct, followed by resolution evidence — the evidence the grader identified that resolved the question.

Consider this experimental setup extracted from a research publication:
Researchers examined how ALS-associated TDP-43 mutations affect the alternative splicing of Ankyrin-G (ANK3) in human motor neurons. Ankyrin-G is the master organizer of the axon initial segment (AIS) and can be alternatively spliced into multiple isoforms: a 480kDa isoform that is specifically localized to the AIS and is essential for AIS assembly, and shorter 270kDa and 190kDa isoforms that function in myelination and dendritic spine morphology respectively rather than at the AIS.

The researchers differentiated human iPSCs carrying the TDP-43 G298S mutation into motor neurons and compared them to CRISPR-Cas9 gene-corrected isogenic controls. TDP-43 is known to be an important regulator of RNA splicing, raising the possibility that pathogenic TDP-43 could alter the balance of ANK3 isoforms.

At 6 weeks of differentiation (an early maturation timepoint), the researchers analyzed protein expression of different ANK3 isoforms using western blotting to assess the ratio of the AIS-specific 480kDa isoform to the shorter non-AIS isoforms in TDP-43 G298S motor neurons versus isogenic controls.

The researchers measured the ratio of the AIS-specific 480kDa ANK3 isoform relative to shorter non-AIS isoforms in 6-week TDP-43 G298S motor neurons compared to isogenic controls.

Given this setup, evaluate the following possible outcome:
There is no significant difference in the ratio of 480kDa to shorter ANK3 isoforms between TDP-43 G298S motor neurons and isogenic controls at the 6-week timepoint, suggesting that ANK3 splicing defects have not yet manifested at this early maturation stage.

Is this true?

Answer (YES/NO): NO